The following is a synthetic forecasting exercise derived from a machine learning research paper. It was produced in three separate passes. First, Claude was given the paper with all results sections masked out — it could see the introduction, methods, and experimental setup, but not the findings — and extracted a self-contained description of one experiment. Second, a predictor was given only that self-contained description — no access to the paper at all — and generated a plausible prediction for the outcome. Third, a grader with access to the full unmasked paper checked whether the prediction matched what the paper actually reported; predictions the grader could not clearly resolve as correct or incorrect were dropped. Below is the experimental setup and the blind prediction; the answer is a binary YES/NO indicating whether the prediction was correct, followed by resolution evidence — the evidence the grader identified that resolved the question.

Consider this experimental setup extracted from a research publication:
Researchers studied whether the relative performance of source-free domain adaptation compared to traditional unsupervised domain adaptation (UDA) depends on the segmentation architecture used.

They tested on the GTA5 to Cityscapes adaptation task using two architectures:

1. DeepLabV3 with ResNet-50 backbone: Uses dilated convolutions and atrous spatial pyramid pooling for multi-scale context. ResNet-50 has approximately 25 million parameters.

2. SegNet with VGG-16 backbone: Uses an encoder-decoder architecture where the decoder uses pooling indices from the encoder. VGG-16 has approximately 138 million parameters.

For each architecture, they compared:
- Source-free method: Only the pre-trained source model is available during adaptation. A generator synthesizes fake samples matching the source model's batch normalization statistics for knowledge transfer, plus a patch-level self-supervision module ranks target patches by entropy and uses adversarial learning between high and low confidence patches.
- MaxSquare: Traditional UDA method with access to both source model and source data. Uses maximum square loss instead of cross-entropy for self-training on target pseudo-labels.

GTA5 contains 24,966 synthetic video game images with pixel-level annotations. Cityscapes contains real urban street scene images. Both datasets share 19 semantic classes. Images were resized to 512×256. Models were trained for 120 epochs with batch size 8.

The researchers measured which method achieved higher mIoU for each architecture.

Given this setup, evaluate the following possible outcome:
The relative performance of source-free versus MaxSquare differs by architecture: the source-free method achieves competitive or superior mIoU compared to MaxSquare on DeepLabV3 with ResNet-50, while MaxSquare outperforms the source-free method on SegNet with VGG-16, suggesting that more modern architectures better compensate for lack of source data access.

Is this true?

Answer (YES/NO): YES